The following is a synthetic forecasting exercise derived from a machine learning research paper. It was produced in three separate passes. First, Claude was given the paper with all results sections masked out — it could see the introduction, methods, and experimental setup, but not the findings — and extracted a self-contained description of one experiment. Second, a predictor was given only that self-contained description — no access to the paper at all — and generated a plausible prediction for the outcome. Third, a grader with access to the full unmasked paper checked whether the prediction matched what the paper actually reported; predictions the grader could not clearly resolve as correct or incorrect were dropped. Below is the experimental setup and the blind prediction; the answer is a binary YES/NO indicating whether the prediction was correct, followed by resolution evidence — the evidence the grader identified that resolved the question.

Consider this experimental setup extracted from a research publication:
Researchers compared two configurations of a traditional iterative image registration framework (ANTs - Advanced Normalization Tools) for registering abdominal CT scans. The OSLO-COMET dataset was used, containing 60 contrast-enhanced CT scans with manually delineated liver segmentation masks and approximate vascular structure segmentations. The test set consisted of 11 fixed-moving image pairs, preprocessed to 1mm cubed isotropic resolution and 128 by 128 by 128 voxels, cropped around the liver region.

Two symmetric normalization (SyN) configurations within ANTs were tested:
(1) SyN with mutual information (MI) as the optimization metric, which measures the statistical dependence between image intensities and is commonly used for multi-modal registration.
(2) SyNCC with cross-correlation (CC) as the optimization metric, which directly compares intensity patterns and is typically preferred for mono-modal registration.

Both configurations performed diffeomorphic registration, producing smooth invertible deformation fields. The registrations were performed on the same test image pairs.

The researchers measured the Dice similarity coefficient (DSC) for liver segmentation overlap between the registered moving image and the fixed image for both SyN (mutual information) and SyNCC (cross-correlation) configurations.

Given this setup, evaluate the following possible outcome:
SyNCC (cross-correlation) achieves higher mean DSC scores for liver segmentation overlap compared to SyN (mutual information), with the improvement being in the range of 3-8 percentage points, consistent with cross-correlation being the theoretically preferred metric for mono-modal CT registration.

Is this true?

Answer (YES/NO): NO